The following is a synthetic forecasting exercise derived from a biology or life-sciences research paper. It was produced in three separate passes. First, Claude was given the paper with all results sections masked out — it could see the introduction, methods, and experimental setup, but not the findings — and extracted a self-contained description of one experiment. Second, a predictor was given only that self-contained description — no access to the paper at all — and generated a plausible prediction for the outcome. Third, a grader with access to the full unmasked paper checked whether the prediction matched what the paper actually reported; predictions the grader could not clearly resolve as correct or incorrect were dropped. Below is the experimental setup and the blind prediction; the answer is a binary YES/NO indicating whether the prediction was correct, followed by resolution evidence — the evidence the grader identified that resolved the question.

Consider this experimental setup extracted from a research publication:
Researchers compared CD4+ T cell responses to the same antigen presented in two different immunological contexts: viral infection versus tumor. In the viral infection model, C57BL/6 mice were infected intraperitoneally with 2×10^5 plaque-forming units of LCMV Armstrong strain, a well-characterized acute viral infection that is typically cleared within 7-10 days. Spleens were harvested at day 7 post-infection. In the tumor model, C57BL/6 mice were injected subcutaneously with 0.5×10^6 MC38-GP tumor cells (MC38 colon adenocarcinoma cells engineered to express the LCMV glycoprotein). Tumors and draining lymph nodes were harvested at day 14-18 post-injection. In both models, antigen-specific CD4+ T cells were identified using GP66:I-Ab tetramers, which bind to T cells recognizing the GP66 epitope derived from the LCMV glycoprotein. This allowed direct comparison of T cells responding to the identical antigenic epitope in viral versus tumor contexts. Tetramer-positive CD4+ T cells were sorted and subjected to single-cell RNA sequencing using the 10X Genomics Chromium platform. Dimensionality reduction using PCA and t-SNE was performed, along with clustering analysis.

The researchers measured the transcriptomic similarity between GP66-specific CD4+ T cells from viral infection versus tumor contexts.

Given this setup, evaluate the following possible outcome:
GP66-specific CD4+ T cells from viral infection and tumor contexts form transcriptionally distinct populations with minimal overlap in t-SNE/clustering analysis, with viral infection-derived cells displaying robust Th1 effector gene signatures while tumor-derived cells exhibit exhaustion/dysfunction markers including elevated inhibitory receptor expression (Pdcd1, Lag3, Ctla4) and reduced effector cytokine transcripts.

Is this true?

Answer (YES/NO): NO